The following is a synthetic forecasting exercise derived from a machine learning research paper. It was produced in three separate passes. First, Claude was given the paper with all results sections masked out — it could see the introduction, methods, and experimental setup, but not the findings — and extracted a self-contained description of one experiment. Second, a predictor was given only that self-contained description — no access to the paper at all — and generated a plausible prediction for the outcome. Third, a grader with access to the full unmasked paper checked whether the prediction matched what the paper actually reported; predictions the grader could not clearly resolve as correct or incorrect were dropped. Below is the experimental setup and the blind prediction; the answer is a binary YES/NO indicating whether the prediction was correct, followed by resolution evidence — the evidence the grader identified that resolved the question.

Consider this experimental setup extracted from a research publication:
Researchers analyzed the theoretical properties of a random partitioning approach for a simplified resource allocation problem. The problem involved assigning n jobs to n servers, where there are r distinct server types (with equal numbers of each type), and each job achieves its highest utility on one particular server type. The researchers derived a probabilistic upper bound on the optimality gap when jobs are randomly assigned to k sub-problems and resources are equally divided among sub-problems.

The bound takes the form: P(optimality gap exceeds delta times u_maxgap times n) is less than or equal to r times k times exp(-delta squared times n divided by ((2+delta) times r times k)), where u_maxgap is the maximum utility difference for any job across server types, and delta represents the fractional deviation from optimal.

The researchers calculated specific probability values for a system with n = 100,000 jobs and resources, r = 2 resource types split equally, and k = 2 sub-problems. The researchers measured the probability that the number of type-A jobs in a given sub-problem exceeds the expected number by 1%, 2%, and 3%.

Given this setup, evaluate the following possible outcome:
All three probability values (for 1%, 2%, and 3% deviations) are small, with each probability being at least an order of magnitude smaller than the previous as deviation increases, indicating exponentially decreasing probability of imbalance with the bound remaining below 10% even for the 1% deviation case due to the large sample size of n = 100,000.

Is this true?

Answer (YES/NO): NO